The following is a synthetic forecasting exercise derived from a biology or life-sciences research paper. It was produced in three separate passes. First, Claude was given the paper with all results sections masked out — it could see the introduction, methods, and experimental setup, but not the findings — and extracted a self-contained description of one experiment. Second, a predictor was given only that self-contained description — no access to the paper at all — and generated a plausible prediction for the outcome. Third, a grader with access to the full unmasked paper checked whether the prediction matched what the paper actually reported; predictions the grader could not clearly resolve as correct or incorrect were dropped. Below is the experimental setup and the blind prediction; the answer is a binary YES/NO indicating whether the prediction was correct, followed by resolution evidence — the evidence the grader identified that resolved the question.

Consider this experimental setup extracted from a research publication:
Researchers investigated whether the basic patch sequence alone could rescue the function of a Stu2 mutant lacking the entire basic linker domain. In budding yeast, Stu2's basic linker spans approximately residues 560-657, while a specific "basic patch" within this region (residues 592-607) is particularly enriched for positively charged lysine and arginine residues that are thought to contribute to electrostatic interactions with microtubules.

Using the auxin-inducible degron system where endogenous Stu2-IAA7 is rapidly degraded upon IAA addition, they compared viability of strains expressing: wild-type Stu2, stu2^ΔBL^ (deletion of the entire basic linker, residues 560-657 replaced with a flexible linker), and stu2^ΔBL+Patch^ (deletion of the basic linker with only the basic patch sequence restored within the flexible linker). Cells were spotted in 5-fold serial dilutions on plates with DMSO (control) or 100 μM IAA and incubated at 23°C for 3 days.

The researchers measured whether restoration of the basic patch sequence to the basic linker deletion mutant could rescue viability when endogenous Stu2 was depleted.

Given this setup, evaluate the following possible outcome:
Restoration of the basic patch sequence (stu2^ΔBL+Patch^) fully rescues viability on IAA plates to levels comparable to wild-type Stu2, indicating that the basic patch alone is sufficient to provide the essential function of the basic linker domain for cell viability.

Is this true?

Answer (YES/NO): YES